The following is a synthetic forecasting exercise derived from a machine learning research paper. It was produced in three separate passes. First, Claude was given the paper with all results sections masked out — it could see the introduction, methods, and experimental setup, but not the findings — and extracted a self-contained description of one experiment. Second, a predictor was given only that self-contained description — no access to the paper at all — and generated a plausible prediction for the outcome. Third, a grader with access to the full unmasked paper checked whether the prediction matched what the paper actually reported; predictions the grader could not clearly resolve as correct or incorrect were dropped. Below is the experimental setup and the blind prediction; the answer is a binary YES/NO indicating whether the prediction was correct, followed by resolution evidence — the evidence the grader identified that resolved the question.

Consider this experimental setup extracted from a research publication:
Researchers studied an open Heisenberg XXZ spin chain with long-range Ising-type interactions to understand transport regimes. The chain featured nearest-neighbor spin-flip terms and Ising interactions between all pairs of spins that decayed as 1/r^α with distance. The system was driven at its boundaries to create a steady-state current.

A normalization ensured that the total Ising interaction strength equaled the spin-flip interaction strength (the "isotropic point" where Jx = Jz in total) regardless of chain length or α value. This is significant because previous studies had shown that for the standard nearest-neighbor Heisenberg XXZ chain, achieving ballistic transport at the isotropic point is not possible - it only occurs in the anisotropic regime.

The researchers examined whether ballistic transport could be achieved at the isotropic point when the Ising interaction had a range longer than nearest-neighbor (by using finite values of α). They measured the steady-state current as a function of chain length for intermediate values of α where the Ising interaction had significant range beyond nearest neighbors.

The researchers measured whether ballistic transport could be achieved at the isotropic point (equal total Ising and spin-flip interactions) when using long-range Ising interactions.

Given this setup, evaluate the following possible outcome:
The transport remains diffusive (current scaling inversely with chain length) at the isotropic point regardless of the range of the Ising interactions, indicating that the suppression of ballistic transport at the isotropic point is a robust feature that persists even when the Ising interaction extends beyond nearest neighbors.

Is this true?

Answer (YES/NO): NO